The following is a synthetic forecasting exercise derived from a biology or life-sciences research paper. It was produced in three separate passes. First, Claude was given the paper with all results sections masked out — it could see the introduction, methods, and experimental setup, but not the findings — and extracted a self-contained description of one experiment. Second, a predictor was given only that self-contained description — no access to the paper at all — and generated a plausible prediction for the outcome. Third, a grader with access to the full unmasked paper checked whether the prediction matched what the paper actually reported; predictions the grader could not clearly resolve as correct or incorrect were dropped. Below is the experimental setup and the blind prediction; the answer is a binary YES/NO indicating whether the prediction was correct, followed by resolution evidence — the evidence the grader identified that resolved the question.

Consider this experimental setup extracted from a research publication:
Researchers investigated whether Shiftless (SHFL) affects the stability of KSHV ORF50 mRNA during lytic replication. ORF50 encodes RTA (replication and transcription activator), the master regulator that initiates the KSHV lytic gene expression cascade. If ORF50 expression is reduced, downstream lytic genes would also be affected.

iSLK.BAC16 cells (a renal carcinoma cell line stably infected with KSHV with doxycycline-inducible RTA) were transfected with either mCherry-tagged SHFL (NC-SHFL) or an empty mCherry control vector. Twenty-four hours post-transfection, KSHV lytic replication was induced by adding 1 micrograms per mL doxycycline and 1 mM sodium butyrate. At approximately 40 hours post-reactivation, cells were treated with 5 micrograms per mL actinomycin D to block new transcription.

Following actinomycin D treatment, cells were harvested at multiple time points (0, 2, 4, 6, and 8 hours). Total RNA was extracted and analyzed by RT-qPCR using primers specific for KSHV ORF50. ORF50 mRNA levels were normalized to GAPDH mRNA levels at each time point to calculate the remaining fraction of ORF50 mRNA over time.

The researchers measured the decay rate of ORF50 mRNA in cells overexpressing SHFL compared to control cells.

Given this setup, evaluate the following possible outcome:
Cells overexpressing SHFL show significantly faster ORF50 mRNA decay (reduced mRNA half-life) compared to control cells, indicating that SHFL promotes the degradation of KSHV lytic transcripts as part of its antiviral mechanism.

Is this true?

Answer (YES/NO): NO